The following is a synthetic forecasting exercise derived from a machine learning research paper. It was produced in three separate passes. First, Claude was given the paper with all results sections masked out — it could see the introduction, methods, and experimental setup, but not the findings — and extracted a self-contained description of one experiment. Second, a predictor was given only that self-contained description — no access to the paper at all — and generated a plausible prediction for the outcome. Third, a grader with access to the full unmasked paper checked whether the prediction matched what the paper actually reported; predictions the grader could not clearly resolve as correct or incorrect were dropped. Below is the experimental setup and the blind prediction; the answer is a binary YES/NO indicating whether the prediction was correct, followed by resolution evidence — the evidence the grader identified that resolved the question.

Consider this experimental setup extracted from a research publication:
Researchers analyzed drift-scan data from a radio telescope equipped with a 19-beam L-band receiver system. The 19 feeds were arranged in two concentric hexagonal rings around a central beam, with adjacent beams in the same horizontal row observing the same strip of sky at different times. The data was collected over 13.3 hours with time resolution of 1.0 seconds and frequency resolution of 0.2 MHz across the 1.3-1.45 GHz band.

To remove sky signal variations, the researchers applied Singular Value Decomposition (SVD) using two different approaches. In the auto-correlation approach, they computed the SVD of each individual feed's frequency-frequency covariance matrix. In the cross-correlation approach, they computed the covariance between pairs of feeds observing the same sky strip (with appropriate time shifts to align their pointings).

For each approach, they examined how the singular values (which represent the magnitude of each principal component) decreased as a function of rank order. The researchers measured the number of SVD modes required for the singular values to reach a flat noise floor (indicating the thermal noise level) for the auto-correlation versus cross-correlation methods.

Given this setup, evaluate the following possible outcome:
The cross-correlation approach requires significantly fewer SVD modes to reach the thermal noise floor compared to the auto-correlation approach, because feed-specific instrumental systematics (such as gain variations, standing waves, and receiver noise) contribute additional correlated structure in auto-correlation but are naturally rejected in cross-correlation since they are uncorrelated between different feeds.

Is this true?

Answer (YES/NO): YES